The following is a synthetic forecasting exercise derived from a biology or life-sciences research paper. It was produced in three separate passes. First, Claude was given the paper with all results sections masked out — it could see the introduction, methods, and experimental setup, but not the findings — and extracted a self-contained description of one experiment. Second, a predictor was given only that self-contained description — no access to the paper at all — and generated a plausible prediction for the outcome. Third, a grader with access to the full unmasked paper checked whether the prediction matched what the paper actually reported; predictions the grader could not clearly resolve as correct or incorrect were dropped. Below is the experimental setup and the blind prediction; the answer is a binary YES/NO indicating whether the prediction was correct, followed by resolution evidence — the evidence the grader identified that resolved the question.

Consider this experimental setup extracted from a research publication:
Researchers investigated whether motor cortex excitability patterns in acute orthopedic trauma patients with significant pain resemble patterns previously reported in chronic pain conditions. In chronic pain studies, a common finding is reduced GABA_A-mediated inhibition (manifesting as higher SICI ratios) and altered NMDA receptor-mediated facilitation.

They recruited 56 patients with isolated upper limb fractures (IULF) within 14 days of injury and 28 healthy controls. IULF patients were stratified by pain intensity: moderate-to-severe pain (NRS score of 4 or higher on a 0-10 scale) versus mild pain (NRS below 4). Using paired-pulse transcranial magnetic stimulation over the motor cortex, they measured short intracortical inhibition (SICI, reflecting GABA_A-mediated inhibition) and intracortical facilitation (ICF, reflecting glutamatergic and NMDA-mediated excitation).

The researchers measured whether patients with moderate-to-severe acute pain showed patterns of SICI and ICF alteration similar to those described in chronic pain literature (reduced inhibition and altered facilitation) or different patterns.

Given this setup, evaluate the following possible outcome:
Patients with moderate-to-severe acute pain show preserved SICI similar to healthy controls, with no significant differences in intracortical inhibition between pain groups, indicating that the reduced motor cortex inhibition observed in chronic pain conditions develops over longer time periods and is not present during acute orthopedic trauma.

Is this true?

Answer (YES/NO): NO